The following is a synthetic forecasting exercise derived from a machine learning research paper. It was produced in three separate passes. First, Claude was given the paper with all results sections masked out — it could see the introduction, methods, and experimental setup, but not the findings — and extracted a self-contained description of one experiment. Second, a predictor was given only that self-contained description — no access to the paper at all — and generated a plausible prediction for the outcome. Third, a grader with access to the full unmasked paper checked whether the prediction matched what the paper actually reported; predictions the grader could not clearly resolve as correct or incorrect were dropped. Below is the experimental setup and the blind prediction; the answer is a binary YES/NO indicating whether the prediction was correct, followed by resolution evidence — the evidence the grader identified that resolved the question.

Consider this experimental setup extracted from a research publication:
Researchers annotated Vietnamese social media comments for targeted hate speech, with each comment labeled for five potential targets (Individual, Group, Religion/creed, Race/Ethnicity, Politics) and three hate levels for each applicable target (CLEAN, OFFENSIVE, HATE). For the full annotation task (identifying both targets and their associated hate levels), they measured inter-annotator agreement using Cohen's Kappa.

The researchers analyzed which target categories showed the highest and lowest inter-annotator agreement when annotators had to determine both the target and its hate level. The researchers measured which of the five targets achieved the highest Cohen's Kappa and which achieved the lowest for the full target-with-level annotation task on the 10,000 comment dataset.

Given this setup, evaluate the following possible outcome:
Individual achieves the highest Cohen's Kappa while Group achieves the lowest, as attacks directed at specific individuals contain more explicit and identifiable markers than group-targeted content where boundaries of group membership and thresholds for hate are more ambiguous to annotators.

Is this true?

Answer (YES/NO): NO